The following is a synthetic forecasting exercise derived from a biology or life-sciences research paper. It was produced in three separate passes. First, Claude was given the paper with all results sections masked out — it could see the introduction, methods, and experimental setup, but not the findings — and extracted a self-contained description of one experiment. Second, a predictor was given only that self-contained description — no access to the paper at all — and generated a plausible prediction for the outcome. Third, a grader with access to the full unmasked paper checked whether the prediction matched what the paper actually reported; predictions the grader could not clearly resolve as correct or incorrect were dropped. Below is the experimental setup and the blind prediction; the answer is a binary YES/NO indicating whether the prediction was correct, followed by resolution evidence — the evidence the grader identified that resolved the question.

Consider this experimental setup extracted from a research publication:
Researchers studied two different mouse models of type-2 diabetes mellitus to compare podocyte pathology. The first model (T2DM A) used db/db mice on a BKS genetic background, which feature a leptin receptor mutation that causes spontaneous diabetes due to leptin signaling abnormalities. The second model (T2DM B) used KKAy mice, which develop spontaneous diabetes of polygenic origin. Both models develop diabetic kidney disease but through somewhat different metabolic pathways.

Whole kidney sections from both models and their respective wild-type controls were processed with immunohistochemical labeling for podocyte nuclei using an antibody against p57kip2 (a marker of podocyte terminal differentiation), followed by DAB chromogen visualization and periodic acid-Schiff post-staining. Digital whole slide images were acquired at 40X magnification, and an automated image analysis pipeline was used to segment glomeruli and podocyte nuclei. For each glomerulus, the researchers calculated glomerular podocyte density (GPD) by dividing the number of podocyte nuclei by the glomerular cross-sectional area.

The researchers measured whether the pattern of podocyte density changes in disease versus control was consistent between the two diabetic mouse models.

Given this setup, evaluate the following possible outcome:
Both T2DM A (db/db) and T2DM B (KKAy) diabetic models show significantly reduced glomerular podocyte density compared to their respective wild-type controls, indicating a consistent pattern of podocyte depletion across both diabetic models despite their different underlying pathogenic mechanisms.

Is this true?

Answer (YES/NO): NO